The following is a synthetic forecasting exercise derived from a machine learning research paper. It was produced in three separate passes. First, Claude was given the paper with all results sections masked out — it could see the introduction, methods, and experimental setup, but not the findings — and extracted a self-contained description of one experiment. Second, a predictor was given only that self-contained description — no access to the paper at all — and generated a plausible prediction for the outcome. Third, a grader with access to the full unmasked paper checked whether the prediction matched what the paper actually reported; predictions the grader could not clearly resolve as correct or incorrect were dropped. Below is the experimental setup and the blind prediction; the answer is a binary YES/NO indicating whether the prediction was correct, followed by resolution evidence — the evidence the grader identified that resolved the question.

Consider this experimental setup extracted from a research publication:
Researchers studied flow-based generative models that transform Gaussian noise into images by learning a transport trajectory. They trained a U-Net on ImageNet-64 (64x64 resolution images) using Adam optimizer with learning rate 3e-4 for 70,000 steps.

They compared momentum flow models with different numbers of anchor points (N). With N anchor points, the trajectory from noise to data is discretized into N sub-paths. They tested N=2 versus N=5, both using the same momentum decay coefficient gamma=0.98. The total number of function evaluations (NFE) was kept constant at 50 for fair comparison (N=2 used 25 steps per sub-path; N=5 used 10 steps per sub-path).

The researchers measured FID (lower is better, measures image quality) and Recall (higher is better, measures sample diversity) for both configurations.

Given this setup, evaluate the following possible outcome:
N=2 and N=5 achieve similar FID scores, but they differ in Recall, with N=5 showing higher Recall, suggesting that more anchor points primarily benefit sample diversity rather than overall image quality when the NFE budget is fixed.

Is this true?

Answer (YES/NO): NO